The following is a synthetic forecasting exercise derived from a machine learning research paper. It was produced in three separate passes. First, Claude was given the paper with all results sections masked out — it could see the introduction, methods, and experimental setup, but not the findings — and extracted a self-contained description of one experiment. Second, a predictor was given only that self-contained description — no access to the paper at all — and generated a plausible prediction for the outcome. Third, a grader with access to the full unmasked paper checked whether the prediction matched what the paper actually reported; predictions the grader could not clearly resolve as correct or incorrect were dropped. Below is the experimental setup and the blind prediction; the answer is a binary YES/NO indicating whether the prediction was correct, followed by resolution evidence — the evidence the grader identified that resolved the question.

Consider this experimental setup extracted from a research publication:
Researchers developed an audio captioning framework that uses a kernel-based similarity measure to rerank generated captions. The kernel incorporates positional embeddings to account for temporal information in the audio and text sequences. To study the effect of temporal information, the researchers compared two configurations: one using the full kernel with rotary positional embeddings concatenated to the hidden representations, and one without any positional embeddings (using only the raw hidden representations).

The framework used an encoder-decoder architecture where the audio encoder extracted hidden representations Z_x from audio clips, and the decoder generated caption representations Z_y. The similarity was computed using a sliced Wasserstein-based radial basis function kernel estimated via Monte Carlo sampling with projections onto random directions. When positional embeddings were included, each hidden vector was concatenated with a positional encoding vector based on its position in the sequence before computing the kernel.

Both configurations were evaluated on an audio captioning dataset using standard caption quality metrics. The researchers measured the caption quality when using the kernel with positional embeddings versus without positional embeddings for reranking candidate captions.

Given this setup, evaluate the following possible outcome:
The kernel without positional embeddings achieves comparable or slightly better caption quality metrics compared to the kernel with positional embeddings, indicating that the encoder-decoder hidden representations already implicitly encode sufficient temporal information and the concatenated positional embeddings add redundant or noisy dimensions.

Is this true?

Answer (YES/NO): NO